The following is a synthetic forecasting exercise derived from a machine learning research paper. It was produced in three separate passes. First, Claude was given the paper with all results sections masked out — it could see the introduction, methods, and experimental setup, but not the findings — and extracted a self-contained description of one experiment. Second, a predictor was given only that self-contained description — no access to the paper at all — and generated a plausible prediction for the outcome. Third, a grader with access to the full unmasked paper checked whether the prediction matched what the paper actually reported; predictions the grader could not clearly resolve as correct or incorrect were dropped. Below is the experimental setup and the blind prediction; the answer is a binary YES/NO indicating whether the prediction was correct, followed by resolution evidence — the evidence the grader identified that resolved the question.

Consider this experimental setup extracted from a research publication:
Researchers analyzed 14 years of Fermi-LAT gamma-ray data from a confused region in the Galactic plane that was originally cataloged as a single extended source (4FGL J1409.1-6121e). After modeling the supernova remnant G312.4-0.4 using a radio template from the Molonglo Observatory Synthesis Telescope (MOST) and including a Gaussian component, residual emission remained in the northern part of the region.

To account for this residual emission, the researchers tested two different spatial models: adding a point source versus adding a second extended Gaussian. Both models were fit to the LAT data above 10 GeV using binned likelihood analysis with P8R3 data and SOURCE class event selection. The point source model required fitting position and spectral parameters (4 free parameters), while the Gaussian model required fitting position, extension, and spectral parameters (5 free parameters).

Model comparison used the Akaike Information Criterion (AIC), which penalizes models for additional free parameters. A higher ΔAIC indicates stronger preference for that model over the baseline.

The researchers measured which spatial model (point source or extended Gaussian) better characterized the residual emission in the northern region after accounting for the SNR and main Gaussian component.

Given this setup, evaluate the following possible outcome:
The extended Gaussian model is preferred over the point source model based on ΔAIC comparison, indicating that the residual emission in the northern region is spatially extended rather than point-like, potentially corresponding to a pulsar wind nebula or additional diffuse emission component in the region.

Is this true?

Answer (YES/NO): YES